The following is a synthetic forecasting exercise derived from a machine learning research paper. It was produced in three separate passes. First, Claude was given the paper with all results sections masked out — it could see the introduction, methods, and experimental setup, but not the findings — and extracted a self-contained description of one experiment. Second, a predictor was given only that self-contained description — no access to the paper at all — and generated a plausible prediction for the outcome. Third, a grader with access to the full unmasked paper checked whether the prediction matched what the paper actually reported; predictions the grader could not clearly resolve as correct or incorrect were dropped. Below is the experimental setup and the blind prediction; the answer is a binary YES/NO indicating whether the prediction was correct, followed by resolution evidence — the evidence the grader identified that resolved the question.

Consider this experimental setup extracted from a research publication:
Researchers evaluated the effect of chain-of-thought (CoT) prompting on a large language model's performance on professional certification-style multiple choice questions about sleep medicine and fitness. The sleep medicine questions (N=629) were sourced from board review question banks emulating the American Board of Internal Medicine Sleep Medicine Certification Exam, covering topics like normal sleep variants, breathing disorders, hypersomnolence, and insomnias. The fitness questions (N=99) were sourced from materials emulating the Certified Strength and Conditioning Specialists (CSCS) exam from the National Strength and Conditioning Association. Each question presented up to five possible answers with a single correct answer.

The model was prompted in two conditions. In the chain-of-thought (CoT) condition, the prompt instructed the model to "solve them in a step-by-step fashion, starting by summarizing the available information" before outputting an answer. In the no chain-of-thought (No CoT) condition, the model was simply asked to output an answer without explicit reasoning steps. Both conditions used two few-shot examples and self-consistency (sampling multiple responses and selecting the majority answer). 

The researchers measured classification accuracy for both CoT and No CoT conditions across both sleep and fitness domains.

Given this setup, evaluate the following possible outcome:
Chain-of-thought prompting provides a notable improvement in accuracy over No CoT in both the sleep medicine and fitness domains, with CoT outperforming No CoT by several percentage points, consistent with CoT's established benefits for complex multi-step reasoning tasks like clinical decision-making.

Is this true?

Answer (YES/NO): NO